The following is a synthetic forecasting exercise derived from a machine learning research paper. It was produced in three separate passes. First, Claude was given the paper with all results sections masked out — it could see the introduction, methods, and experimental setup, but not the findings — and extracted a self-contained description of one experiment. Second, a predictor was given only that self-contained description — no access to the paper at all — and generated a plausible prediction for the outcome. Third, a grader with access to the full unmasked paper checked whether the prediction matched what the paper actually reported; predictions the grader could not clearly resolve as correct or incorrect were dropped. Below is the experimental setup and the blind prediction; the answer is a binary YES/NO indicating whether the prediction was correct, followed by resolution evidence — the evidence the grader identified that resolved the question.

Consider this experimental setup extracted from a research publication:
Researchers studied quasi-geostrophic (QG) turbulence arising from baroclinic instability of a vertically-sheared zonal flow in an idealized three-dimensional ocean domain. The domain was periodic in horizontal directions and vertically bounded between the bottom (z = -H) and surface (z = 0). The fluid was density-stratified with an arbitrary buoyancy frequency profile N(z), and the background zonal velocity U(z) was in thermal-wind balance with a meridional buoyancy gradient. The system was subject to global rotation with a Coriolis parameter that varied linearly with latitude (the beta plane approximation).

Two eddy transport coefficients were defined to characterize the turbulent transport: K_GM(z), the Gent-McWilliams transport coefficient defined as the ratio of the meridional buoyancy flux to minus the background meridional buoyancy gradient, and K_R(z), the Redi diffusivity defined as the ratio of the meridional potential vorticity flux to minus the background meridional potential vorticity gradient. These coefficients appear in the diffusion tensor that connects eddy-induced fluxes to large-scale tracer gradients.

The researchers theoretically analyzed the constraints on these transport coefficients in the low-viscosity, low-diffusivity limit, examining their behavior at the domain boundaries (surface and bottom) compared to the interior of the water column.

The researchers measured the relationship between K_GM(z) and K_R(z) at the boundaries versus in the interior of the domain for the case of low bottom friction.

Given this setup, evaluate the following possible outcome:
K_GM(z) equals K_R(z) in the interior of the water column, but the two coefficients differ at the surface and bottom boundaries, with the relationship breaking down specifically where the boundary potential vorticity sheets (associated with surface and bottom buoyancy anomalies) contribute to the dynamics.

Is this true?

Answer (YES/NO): NO